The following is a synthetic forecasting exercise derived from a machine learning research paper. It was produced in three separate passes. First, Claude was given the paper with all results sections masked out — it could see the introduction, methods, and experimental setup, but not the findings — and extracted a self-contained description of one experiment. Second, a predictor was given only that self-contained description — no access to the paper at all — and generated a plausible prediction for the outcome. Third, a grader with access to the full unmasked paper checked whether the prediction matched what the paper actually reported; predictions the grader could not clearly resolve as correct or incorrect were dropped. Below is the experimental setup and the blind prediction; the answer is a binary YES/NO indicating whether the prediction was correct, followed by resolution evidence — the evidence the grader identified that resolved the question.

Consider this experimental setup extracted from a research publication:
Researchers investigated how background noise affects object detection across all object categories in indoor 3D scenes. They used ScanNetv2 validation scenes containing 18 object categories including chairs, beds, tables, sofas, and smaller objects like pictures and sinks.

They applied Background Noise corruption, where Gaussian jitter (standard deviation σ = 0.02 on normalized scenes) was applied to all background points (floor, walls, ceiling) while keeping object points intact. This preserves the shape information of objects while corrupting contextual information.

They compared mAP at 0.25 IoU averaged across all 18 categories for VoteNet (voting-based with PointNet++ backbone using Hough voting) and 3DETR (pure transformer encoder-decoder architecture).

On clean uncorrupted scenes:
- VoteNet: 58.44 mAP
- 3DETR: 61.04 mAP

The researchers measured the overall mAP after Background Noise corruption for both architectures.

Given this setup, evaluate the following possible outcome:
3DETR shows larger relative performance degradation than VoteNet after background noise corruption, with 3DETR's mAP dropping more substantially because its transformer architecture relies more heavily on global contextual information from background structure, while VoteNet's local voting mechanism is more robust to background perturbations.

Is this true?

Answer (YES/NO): YES